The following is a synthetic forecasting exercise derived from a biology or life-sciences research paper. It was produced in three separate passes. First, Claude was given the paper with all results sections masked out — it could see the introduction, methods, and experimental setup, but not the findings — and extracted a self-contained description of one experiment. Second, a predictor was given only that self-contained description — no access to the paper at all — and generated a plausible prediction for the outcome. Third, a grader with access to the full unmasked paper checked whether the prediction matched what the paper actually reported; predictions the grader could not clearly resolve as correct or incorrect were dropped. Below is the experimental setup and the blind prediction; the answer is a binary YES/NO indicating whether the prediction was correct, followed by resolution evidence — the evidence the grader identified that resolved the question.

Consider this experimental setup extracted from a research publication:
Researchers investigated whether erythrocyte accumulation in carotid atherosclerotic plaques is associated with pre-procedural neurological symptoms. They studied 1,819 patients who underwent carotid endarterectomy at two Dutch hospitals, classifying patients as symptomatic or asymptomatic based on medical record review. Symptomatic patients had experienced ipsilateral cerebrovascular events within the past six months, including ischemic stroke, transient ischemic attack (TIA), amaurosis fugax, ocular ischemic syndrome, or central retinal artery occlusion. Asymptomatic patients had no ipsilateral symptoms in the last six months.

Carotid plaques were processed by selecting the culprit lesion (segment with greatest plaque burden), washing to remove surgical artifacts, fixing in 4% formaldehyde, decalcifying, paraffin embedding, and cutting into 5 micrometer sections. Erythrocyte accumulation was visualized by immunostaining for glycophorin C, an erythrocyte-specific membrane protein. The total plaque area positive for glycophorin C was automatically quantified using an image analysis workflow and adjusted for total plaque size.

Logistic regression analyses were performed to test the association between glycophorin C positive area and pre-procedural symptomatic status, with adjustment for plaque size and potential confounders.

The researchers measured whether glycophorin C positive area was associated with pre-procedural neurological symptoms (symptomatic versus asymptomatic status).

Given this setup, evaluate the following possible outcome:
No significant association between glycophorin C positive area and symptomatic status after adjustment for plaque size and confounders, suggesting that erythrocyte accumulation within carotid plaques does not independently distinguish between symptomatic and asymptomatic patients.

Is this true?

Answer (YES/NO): NO